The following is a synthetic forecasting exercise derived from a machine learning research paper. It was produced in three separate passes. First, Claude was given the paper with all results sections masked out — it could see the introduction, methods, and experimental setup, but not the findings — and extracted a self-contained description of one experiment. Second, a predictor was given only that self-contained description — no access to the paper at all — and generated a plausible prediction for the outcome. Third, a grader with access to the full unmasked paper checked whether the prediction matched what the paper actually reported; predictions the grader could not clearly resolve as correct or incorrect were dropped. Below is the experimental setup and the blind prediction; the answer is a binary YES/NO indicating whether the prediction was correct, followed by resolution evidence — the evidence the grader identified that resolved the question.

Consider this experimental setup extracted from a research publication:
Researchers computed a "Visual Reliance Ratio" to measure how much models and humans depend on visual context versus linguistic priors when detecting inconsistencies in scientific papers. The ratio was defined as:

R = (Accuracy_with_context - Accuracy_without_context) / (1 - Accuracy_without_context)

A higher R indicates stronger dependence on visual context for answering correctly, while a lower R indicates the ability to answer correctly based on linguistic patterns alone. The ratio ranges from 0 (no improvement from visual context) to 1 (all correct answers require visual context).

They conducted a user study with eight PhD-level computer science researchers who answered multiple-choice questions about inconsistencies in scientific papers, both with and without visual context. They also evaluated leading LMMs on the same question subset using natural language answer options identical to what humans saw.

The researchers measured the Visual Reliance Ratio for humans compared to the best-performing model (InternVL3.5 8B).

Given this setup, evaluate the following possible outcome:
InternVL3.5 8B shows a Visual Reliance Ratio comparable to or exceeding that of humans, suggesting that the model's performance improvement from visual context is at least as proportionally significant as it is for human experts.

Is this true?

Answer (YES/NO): NO